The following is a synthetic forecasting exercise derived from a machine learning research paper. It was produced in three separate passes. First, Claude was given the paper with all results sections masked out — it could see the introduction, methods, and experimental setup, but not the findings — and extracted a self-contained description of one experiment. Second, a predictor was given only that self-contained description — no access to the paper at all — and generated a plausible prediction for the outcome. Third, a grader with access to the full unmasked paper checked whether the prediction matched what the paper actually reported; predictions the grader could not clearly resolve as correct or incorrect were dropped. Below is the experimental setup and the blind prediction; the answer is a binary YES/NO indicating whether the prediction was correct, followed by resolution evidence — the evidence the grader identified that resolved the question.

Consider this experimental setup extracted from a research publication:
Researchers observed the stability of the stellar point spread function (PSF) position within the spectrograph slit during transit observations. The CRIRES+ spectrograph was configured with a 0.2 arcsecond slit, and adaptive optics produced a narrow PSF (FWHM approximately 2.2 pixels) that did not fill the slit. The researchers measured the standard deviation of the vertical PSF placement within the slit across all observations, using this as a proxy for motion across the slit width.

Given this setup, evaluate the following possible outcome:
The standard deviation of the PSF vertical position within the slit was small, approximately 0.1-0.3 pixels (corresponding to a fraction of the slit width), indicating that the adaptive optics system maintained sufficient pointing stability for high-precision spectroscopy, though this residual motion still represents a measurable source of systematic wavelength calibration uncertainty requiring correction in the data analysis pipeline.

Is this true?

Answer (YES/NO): YES